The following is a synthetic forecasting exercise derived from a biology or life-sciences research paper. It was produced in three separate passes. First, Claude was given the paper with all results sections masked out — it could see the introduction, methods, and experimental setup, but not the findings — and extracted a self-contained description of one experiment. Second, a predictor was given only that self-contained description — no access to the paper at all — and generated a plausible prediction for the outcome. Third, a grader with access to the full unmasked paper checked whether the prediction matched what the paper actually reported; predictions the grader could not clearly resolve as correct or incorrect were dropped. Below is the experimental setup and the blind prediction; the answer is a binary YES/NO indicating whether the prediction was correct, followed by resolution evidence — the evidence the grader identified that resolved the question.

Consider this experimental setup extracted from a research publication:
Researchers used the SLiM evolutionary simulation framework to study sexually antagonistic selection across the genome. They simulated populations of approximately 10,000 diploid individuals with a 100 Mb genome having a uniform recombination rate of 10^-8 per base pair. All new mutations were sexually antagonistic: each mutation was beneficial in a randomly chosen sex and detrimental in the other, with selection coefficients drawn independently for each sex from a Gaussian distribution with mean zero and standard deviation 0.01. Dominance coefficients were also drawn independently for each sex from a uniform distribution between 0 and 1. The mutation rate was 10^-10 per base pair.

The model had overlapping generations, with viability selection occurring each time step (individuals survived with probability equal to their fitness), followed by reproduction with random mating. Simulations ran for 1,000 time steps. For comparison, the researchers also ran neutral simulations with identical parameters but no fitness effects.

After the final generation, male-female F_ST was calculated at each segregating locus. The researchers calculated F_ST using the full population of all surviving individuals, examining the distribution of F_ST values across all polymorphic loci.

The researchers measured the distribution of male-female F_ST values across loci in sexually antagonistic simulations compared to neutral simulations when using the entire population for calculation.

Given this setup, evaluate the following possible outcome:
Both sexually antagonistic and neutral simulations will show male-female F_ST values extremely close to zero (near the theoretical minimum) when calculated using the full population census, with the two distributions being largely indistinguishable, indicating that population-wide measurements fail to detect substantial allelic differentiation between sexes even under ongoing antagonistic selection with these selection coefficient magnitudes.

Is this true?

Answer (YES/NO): NO